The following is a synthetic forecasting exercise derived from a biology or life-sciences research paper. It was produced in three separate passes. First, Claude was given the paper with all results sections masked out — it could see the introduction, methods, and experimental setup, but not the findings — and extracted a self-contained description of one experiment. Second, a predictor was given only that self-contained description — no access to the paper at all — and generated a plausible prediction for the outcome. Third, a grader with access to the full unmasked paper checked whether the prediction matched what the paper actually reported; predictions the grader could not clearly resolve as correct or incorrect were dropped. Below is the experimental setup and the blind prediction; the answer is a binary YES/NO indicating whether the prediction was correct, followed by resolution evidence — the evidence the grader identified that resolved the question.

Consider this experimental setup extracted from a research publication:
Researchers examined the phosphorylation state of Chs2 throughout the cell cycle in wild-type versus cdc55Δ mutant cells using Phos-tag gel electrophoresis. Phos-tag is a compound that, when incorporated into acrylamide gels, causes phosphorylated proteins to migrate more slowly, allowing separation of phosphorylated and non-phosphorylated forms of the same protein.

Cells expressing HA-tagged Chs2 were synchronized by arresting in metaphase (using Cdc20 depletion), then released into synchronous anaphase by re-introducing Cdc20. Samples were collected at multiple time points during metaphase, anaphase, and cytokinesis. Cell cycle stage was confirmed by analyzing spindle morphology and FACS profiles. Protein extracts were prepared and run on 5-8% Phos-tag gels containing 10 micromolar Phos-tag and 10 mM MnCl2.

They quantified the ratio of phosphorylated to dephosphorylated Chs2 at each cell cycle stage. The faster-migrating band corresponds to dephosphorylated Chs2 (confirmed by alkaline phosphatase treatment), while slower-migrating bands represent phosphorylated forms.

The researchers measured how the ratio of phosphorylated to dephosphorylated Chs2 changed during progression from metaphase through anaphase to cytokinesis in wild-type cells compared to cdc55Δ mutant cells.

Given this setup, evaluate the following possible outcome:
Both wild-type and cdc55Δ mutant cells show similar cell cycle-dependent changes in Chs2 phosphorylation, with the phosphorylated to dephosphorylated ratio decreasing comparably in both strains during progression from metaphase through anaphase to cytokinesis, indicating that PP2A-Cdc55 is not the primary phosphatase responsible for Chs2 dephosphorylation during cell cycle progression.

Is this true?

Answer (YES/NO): NO